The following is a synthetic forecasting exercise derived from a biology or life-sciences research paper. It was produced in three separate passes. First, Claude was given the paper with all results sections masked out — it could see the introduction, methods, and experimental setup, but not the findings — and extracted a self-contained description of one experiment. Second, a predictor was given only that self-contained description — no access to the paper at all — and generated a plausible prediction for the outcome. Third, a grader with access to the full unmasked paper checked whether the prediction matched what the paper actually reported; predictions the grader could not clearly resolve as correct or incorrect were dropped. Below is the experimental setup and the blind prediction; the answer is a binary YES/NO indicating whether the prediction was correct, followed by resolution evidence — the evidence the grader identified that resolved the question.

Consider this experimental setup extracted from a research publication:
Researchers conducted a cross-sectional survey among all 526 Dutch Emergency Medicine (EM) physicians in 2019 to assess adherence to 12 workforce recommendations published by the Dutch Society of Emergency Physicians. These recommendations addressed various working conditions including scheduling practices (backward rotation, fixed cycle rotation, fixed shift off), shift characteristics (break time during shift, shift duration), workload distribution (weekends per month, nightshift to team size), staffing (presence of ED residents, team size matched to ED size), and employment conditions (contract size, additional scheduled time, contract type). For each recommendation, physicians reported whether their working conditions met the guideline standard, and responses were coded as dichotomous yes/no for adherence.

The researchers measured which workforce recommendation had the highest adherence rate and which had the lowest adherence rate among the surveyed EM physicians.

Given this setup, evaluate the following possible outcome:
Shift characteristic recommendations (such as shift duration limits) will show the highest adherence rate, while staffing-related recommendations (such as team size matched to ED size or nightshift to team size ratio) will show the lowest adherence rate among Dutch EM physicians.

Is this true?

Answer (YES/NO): NO